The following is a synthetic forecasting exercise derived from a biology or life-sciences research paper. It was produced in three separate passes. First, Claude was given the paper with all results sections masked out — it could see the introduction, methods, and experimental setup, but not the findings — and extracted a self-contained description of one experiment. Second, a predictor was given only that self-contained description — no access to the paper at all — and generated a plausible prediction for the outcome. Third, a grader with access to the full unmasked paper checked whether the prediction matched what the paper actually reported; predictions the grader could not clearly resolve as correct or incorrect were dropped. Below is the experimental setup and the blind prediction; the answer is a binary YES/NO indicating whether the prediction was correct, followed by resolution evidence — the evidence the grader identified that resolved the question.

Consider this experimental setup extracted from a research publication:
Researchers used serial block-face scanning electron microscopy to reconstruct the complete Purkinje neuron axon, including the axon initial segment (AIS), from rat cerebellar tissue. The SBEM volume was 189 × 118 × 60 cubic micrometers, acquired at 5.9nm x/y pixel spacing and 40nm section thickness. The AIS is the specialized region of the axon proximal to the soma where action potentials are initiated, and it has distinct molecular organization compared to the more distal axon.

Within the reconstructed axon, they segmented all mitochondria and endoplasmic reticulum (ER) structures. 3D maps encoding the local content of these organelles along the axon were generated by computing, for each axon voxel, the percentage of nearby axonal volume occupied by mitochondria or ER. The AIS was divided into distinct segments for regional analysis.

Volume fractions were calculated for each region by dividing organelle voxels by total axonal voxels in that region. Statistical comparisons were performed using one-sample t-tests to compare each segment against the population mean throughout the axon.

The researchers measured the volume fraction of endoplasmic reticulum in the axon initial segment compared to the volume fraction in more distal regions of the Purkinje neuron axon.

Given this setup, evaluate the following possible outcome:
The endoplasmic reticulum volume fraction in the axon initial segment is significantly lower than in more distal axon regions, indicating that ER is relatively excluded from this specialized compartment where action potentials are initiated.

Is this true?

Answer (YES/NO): NO